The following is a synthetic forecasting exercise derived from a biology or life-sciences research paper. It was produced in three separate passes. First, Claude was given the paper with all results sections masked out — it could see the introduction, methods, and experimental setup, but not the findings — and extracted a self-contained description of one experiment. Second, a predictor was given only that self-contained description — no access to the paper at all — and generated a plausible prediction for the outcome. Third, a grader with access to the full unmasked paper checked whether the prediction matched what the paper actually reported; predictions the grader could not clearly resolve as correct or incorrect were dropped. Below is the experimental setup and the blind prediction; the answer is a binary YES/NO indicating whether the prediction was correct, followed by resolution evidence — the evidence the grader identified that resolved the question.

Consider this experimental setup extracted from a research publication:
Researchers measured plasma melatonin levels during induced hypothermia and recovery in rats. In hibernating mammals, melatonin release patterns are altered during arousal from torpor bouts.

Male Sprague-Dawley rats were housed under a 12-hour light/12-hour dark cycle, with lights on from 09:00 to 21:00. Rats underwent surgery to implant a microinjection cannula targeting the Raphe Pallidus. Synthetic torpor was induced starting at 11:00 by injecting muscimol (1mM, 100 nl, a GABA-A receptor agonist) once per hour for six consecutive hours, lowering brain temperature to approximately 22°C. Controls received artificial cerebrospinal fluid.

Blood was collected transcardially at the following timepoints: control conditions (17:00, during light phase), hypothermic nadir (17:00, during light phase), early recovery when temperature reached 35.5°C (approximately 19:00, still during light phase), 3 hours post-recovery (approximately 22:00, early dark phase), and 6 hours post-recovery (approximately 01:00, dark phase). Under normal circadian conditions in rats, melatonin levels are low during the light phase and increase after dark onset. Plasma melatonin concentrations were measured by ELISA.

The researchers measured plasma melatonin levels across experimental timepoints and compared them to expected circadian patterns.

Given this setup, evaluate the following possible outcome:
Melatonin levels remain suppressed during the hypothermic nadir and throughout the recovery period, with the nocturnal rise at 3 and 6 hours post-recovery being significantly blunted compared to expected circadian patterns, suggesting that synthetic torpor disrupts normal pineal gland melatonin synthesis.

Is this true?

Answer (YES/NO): NO